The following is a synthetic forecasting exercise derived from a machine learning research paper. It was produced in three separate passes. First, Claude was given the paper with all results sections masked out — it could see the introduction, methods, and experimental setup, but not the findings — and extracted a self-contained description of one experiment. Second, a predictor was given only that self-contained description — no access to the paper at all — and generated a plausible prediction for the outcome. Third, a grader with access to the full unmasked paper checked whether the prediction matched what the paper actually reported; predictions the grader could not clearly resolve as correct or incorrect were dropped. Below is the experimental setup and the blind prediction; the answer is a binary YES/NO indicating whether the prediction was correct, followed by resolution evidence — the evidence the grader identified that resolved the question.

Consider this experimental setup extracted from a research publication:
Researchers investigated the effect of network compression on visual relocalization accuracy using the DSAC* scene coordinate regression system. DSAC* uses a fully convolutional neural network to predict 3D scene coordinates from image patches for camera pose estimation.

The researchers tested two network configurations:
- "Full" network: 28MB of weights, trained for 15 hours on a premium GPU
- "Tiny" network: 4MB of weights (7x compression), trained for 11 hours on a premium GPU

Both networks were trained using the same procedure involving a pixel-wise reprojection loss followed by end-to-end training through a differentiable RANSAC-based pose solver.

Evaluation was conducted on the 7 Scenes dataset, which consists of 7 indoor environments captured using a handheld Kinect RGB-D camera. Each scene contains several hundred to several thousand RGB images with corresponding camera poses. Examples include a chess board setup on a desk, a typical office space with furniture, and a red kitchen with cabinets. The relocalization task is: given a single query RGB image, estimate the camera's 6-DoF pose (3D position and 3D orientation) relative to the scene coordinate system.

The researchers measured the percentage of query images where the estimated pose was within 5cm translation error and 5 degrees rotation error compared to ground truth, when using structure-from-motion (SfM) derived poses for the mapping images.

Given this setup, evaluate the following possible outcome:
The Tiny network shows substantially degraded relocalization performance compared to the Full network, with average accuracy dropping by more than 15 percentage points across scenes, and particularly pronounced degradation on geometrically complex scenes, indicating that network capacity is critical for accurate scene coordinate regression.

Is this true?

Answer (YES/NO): NO